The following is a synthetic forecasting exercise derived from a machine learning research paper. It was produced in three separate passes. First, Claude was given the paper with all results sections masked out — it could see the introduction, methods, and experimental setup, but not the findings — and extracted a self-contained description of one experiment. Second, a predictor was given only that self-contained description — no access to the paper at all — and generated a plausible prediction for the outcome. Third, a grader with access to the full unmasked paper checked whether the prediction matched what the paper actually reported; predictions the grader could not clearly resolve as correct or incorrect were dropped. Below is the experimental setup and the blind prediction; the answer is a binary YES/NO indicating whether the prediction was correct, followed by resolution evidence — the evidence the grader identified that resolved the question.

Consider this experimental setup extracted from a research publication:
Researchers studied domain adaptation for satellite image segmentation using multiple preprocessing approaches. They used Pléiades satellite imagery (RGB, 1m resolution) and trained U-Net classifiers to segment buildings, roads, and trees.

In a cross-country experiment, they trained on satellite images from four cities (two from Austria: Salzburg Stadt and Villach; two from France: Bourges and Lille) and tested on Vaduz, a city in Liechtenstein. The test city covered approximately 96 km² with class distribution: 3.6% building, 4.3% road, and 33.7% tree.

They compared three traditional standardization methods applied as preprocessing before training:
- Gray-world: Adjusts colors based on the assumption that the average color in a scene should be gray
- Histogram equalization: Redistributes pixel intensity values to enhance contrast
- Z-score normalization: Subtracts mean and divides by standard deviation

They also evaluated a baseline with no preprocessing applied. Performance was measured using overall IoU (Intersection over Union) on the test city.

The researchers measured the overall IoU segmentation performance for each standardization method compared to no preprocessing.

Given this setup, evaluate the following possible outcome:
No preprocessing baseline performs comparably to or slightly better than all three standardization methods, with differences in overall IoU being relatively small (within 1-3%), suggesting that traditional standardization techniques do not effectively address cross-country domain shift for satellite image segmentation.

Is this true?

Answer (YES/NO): NO